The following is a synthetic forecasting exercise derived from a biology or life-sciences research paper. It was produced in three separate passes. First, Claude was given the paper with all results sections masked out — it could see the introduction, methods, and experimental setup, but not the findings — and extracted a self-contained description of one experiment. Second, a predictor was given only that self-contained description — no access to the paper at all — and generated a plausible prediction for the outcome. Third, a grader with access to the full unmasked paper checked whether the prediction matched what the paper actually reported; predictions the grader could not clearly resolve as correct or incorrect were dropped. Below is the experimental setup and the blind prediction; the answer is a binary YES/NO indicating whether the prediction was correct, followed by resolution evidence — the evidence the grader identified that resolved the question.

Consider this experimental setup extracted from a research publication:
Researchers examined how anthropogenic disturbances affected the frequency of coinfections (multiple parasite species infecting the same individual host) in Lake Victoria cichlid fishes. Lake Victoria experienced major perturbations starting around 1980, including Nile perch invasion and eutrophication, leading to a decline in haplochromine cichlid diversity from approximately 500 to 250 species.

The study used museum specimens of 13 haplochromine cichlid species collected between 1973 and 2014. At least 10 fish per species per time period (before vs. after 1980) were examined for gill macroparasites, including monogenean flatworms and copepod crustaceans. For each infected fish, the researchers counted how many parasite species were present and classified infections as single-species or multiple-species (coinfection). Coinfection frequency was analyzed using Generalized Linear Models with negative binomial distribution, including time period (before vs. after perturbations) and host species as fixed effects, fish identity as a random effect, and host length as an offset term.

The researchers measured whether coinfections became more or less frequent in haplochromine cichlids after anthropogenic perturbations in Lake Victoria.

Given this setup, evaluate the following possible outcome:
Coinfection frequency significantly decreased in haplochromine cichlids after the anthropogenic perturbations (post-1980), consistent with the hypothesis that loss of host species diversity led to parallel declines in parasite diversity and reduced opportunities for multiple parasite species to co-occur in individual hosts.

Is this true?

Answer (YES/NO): YES